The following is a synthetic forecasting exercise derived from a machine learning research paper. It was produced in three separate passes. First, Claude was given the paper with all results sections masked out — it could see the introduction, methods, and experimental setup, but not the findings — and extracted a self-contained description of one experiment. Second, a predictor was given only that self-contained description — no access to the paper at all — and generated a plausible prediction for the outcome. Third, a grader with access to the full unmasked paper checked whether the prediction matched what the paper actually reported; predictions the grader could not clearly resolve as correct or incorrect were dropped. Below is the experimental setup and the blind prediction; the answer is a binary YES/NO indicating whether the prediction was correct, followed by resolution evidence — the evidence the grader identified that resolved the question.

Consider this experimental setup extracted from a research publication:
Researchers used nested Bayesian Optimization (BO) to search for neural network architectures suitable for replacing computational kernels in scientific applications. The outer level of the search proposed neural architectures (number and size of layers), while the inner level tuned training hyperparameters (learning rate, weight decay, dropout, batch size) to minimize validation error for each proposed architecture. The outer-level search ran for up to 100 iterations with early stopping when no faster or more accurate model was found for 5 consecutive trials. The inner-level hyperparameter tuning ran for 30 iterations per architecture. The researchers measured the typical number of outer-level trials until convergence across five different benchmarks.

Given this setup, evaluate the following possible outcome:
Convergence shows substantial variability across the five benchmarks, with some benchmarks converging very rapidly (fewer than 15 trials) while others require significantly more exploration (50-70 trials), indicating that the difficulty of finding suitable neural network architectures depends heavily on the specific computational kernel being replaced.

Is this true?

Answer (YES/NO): NO